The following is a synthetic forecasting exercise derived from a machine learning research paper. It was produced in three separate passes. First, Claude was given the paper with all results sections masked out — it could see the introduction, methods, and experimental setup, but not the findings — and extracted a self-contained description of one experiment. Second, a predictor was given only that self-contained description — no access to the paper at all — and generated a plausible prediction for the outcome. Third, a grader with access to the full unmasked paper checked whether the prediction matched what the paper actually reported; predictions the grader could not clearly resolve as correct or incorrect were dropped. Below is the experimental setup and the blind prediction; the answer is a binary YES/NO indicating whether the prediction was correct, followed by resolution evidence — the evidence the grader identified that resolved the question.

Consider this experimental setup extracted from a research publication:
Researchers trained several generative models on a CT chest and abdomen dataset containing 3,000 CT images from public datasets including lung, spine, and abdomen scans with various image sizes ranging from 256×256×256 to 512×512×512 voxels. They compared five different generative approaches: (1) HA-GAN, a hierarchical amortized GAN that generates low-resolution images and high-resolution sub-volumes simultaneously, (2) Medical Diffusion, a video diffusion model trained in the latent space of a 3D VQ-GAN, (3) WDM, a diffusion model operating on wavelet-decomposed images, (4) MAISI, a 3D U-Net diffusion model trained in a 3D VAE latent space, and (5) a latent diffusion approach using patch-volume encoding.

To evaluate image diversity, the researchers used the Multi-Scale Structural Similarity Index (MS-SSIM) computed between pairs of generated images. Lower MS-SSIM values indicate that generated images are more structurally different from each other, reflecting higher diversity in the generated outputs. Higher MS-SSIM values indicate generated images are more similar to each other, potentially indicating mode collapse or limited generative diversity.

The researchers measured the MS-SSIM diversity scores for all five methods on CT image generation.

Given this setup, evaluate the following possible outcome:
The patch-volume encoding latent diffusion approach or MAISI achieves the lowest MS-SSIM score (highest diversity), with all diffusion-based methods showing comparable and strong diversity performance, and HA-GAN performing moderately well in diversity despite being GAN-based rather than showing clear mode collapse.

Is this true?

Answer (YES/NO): NO